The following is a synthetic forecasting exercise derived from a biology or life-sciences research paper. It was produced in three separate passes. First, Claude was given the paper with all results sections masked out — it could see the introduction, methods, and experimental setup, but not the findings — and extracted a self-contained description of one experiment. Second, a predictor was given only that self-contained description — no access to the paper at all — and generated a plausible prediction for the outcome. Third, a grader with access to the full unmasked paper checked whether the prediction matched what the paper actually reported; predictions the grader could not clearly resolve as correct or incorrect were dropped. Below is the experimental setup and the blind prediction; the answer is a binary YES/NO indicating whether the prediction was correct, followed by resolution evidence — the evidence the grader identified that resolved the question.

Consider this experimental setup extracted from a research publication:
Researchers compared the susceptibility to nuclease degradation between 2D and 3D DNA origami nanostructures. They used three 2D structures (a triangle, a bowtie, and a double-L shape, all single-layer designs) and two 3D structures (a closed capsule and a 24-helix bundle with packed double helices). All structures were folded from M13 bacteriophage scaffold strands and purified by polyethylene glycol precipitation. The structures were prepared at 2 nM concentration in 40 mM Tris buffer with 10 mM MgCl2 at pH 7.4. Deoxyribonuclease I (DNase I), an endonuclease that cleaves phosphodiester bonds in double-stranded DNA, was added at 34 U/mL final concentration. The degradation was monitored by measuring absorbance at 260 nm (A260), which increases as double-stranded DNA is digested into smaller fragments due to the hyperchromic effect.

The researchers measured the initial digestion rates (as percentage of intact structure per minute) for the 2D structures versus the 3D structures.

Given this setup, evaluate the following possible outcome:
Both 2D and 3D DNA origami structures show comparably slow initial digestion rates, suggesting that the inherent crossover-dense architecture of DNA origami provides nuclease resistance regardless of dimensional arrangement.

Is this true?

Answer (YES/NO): NO